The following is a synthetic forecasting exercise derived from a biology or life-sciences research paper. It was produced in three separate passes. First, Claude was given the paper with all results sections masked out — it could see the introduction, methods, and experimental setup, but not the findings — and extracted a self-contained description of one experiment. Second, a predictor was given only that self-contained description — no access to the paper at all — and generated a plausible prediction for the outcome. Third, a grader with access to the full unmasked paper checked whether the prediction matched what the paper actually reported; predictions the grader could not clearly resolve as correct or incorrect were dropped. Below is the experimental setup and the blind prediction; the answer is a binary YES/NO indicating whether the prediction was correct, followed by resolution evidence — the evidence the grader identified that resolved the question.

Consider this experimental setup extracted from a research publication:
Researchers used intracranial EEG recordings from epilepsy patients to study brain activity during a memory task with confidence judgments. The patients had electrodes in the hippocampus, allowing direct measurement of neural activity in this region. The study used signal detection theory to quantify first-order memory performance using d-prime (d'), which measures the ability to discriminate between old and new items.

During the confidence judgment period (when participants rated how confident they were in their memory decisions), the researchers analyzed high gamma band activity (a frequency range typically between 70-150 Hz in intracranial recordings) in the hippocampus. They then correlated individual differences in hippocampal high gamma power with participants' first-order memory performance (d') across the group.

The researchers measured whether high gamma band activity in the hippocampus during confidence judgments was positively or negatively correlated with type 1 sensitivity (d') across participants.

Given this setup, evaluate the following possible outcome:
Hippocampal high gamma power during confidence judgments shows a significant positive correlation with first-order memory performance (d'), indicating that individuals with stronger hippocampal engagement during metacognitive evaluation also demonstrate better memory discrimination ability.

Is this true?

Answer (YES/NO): NO